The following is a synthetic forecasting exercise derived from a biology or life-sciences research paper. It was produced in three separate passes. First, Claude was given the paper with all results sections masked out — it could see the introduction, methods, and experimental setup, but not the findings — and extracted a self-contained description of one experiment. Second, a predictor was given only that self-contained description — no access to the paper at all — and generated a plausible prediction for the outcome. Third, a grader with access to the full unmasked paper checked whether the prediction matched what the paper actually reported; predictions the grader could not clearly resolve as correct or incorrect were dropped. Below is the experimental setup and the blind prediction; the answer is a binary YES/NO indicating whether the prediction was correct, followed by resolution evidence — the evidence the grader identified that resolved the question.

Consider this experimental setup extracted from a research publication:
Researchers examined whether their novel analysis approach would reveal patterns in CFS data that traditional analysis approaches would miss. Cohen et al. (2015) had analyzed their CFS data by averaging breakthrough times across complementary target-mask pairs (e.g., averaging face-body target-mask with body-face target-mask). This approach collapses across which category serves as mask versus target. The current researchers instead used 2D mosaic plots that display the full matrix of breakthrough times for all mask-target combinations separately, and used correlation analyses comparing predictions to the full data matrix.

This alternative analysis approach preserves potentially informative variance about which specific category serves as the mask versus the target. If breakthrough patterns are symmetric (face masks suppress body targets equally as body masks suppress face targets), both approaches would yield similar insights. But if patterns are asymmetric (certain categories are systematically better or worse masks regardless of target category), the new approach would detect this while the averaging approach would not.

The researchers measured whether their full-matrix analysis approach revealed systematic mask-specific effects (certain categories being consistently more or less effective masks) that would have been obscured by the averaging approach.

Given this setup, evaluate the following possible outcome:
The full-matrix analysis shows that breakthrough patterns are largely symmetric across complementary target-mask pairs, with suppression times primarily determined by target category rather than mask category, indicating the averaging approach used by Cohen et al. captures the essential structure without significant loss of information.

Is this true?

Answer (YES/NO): NO